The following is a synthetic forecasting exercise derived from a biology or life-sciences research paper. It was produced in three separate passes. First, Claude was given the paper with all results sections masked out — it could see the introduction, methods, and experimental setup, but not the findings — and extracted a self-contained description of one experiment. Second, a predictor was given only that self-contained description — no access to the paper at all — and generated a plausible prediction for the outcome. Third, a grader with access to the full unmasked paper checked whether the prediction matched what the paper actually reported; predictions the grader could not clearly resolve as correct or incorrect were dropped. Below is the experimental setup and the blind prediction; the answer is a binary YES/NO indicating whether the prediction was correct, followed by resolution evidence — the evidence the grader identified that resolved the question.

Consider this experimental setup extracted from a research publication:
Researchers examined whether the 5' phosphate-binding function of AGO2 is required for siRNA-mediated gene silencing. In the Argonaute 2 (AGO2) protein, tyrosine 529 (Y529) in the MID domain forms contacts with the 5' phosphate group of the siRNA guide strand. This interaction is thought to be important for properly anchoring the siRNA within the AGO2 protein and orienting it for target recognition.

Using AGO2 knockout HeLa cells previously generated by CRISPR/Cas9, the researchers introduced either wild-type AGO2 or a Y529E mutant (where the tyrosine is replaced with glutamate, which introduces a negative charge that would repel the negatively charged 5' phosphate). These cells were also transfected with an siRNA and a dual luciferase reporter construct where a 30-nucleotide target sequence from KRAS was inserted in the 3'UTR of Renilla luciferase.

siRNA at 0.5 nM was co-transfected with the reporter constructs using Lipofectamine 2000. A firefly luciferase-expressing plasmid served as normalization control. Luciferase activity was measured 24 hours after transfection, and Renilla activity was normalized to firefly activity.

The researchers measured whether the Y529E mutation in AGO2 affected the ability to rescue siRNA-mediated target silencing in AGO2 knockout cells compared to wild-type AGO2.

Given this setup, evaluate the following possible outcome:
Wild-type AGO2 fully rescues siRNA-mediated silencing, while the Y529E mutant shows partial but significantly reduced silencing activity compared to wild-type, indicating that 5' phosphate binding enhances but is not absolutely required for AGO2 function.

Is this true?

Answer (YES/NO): YES